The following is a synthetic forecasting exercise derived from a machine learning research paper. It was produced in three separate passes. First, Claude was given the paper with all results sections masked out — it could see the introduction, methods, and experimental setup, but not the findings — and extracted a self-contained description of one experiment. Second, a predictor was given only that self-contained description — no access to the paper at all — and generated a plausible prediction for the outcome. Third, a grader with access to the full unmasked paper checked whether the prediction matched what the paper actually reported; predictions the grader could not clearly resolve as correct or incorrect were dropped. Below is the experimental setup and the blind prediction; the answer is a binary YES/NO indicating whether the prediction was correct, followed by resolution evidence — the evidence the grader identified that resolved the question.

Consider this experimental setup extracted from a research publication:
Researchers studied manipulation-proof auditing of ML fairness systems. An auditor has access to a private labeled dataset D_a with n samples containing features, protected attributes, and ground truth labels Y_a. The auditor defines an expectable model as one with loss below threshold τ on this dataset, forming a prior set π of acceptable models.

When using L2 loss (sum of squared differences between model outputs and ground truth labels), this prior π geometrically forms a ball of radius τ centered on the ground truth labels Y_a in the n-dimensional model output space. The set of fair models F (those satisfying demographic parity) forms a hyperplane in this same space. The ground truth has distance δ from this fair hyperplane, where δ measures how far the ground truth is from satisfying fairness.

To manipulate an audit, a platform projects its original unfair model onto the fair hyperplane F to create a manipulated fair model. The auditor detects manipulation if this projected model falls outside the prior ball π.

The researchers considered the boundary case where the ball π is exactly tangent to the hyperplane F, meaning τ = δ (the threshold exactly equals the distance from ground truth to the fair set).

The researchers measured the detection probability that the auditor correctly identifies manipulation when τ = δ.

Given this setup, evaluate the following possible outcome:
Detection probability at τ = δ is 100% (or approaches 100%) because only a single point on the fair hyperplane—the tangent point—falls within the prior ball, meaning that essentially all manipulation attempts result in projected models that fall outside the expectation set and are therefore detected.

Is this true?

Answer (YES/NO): YES